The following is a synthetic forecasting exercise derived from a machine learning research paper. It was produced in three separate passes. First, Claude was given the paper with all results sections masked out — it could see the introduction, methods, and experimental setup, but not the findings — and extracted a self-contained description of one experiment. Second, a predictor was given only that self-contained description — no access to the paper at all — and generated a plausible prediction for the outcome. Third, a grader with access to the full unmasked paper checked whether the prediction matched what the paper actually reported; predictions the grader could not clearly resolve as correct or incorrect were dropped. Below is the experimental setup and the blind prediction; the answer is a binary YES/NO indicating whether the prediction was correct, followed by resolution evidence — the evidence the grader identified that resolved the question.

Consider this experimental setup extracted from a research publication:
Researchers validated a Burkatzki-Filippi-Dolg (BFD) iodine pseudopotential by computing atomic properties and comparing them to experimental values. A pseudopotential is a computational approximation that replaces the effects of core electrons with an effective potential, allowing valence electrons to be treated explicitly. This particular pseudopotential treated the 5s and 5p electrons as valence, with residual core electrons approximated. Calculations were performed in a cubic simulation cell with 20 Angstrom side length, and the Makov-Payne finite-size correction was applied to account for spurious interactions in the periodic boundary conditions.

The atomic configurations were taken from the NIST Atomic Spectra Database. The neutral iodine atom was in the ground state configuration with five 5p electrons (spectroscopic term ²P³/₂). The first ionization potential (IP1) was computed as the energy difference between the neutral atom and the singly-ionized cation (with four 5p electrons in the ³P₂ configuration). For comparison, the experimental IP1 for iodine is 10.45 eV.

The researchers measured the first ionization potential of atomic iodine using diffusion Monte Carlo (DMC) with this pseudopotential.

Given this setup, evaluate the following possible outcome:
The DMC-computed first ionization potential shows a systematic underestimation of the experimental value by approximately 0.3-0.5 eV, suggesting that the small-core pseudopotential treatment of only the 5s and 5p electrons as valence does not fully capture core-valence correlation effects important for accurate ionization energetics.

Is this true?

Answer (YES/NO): NO